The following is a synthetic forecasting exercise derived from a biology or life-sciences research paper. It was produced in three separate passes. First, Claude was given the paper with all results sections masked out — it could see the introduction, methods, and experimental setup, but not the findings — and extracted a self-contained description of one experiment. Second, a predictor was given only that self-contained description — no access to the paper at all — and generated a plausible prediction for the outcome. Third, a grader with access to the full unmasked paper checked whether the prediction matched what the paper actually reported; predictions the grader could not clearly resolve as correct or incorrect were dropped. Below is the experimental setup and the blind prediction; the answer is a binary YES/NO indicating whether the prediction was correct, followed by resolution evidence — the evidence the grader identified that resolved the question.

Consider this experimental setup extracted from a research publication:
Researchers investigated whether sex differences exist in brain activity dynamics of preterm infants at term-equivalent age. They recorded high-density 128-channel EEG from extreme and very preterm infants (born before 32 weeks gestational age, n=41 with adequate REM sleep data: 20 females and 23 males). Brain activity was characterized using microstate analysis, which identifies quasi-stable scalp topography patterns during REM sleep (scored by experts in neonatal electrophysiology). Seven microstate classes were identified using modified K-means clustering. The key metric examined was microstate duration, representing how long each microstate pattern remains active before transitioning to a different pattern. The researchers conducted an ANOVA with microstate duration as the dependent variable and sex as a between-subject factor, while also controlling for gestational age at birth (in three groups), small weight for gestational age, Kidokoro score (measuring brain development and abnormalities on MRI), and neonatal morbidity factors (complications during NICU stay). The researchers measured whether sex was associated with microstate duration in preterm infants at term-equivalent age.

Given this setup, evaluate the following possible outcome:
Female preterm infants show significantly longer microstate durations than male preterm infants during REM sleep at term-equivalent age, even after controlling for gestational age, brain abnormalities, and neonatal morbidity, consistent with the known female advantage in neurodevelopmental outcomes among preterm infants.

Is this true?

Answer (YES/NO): NO